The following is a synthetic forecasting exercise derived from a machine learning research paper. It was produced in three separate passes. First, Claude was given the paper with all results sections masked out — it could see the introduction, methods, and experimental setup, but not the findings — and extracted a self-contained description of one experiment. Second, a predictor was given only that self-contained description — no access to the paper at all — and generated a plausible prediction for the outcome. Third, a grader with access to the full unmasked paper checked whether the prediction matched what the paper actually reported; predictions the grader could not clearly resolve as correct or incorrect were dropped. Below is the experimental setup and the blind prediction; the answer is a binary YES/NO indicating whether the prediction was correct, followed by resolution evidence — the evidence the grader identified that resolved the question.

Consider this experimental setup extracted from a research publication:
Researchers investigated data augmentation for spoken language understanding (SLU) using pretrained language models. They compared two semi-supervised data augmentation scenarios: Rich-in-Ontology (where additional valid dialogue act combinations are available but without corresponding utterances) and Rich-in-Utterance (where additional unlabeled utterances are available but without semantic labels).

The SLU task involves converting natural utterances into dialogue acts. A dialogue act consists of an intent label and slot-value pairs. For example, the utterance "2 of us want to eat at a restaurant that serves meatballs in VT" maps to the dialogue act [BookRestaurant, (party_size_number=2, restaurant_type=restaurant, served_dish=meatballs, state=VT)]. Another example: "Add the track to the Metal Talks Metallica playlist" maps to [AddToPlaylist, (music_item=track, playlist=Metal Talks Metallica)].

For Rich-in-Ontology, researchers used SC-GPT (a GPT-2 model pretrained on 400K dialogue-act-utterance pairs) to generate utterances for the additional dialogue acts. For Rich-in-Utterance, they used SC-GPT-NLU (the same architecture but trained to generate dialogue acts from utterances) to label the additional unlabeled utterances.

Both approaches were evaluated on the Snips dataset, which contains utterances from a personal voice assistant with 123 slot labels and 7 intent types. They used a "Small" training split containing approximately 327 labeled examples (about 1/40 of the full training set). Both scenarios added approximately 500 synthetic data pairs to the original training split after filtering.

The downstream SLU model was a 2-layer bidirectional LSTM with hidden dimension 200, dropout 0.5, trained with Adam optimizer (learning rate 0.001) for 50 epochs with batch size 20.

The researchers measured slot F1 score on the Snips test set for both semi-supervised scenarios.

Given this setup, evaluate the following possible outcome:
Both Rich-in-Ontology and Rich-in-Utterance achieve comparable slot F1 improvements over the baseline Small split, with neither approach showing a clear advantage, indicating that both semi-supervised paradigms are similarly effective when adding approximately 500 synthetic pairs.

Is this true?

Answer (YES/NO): NO